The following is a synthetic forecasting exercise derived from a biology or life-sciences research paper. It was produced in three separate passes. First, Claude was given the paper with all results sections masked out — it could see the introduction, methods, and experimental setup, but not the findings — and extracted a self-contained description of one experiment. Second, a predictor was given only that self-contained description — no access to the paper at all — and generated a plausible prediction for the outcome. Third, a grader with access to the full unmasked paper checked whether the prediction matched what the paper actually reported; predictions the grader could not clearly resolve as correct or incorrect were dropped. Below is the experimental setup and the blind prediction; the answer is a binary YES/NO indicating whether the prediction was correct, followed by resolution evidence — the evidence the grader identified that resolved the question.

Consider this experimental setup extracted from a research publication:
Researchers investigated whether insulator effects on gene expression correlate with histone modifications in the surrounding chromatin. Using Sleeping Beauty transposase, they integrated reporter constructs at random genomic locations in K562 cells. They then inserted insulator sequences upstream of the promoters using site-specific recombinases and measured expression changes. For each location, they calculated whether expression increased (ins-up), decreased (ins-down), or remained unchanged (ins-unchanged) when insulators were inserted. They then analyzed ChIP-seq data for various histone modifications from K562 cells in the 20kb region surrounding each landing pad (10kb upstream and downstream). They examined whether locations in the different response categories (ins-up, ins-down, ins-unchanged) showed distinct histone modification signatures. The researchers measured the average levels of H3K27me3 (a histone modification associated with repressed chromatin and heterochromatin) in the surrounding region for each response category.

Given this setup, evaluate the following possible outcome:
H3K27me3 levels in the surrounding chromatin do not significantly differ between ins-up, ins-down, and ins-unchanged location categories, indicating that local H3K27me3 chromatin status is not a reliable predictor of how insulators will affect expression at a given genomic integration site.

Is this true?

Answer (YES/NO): NO